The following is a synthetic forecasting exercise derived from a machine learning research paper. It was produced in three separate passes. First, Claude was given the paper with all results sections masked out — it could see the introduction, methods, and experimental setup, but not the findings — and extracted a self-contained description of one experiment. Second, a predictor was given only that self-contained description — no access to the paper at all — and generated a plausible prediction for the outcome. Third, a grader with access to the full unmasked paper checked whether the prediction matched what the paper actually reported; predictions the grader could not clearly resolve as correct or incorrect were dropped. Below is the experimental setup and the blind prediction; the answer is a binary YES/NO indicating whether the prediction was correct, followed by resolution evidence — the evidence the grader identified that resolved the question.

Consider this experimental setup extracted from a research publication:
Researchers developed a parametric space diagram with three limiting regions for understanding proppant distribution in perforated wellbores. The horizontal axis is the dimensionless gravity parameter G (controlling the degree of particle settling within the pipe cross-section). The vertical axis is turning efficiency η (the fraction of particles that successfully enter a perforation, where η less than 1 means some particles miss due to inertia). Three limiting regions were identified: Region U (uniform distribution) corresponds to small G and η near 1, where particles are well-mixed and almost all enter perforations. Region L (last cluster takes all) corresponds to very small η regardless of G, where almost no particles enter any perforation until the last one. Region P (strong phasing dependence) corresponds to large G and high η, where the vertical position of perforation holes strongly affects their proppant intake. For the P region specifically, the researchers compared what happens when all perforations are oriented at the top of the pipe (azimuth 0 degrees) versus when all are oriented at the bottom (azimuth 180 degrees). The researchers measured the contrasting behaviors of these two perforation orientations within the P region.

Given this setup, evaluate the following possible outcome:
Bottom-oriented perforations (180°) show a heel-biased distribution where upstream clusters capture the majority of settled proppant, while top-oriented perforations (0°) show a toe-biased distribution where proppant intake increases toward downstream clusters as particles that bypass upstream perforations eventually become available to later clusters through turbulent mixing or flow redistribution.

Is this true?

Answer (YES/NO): YES